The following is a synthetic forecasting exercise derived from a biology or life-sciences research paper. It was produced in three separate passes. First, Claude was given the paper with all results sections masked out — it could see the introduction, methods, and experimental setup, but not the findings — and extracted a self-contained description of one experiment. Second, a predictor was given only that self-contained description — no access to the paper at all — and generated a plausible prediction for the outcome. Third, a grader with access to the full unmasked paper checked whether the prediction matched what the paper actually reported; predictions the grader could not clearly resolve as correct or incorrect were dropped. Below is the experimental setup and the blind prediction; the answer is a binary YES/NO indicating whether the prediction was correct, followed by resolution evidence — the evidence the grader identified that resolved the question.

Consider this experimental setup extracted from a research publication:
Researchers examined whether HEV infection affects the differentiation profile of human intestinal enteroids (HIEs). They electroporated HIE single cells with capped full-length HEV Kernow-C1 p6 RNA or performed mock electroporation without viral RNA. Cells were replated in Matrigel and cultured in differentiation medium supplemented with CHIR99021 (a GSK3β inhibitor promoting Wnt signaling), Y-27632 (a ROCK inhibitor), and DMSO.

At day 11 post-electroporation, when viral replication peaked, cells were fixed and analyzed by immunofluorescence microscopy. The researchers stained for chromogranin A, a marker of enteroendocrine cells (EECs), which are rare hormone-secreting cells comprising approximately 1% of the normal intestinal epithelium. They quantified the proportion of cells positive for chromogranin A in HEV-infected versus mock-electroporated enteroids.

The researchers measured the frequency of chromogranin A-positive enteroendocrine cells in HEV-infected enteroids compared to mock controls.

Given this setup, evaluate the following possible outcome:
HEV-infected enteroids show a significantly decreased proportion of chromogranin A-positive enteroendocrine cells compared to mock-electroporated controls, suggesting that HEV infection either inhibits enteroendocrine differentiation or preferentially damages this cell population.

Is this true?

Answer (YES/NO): NO